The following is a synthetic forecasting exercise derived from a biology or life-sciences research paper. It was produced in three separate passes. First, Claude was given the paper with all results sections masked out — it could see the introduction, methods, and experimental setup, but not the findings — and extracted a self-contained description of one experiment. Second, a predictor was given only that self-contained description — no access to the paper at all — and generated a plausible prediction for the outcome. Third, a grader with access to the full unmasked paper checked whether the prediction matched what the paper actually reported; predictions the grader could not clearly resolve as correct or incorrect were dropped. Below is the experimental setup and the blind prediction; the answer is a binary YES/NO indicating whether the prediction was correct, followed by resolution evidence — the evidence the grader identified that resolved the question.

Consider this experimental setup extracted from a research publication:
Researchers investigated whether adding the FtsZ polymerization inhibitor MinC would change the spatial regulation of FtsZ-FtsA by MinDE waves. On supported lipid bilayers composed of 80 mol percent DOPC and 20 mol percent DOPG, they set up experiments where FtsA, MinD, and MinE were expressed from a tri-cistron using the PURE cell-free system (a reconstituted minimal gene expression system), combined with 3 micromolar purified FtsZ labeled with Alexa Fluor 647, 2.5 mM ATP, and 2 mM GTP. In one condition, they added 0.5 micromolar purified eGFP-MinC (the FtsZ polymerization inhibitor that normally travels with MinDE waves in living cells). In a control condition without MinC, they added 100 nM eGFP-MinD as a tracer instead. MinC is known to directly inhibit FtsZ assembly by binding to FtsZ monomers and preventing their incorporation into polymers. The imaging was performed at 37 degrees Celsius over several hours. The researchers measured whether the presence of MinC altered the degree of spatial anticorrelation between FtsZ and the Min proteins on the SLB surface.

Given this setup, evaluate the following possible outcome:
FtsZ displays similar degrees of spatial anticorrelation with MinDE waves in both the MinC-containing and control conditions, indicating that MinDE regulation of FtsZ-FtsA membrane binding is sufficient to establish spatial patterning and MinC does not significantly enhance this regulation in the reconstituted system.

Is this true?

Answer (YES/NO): YES